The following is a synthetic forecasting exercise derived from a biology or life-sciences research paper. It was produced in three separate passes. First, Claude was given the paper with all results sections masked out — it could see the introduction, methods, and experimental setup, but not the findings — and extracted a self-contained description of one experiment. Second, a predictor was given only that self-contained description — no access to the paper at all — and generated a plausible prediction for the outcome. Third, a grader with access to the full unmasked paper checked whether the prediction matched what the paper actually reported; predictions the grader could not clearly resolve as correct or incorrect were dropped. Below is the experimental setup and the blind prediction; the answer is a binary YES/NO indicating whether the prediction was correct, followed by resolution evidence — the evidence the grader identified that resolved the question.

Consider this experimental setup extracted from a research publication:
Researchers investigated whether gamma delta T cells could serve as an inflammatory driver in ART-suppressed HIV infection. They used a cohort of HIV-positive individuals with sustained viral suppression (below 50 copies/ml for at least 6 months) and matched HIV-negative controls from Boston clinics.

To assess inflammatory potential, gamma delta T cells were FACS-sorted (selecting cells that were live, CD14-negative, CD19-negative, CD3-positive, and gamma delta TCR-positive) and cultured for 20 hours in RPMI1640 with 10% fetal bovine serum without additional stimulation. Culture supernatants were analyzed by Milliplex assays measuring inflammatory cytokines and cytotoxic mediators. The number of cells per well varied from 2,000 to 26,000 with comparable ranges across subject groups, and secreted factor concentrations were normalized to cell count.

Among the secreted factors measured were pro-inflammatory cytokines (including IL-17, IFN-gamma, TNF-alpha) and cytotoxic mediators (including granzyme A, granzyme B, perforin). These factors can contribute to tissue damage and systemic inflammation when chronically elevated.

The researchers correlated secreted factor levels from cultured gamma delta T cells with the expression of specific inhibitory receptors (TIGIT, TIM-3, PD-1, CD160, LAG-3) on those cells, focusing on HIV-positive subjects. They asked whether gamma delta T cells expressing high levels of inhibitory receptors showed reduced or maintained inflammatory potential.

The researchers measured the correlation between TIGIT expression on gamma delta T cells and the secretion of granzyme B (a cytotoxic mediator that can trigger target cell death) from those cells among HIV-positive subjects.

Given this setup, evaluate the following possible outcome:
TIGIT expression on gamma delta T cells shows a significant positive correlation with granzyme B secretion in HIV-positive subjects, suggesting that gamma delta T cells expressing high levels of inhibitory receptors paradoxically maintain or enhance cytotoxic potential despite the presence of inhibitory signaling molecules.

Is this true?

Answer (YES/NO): YES